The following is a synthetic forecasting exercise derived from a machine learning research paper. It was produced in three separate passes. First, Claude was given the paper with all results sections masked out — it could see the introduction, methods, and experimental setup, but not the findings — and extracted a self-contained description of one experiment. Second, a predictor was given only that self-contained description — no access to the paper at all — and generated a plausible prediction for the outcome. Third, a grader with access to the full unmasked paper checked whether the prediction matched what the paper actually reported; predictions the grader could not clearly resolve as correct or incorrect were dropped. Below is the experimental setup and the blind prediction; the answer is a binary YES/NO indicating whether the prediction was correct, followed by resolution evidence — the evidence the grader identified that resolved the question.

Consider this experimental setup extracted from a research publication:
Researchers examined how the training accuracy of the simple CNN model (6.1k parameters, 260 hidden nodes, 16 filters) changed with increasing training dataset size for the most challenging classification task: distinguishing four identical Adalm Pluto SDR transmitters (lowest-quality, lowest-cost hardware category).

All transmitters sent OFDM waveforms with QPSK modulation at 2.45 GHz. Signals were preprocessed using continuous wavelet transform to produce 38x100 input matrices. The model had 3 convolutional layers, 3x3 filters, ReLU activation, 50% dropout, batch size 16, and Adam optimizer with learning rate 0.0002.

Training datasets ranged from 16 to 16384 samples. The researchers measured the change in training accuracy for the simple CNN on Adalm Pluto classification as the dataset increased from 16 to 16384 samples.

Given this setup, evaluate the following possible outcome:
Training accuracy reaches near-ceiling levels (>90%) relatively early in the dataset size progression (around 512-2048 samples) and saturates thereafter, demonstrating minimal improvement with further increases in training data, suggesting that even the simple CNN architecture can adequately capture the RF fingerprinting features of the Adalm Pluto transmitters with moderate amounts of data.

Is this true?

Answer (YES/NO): NO